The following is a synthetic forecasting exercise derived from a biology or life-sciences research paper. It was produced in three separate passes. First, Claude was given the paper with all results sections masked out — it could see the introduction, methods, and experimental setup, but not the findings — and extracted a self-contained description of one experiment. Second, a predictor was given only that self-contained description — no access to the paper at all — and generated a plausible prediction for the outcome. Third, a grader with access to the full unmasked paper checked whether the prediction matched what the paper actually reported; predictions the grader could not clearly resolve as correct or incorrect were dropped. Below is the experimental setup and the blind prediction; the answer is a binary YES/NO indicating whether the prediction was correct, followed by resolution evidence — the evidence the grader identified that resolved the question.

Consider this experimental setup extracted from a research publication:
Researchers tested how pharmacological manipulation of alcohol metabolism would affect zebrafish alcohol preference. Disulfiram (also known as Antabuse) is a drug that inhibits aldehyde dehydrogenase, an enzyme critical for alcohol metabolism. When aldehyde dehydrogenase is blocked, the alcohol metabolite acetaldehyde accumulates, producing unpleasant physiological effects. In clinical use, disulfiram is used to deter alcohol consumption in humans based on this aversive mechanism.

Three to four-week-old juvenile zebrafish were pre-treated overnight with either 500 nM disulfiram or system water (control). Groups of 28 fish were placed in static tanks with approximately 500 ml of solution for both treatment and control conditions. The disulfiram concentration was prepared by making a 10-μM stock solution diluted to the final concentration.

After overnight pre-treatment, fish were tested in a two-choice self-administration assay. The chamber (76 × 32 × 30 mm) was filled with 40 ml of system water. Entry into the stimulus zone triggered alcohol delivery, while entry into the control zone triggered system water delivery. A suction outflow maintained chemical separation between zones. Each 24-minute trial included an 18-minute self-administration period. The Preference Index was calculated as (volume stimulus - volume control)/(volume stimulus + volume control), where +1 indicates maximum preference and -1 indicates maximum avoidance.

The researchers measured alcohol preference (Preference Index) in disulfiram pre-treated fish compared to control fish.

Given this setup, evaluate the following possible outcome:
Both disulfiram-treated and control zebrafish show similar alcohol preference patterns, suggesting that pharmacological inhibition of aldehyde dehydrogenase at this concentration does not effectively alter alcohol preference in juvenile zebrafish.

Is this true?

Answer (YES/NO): NO